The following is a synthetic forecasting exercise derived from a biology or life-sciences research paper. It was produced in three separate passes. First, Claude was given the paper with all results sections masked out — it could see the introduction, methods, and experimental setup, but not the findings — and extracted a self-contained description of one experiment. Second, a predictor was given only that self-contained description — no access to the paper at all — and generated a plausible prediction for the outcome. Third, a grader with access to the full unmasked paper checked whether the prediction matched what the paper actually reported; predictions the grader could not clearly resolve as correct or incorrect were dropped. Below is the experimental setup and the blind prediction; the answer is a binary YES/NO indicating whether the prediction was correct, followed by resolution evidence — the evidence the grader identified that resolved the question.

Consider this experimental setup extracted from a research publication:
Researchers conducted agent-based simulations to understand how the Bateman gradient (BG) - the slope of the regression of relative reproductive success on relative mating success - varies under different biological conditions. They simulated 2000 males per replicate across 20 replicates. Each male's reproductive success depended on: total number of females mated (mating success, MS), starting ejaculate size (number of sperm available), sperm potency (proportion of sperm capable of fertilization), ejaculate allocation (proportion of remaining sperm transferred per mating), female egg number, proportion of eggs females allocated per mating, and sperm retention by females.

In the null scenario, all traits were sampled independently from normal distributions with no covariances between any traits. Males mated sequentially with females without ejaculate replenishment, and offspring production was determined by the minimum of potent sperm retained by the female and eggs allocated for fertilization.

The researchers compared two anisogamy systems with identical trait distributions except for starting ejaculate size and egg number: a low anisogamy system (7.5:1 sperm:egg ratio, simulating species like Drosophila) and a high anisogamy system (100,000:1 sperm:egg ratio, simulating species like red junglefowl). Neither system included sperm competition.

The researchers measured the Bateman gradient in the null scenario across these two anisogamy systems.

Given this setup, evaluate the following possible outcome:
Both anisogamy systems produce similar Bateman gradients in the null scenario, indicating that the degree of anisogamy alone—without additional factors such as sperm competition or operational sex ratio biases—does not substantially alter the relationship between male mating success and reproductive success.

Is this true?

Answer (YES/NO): NO